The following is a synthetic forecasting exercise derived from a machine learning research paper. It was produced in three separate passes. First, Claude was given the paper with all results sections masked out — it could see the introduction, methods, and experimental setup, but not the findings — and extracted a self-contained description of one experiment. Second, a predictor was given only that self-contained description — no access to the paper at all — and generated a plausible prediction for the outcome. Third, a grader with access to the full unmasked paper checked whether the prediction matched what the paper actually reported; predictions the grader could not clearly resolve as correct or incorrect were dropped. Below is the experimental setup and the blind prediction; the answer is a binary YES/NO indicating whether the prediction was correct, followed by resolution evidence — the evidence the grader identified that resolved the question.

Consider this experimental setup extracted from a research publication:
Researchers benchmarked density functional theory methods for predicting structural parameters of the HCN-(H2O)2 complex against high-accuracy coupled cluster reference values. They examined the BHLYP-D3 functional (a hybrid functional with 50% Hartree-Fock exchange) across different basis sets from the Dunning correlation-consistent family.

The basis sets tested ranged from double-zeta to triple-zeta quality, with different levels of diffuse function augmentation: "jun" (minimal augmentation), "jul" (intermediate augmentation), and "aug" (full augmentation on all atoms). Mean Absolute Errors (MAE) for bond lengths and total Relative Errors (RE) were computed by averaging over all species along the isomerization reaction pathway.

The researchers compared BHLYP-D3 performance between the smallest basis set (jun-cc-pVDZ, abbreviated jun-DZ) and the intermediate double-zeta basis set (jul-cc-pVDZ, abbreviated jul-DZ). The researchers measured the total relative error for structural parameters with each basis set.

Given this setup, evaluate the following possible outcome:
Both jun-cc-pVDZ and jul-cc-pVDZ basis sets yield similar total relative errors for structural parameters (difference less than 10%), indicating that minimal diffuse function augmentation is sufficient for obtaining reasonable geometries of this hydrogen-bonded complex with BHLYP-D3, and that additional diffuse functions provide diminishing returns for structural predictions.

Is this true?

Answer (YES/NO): NO